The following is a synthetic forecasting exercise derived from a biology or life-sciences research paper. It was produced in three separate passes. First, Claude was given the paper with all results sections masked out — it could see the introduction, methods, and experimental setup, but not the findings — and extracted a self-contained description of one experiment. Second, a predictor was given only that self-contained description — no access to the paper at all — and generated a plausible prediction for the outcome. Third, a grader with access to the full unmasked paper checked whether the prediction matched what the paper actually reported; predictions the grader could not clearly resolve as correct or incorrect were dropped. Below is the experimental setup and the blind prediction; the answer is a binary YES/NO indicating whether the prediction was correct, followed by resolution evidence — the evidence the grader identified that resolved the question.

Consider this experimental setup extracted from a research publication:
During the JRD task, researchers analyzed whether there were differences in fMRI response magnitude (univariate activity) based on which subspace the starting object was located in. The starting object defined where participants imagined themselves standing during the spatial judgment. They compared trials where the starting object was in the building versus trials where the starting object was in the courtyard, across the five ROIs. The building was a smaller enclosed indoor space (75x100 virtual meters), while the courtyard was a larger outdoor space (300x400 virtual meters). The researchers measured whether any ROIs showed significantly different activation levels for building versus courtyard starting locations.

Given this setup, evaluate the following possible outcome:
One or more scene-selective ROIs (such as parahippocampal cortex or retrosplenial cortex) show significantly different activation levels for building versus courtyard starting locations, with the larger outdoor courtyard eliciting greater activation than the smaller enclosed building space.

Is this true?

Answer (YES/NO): NO